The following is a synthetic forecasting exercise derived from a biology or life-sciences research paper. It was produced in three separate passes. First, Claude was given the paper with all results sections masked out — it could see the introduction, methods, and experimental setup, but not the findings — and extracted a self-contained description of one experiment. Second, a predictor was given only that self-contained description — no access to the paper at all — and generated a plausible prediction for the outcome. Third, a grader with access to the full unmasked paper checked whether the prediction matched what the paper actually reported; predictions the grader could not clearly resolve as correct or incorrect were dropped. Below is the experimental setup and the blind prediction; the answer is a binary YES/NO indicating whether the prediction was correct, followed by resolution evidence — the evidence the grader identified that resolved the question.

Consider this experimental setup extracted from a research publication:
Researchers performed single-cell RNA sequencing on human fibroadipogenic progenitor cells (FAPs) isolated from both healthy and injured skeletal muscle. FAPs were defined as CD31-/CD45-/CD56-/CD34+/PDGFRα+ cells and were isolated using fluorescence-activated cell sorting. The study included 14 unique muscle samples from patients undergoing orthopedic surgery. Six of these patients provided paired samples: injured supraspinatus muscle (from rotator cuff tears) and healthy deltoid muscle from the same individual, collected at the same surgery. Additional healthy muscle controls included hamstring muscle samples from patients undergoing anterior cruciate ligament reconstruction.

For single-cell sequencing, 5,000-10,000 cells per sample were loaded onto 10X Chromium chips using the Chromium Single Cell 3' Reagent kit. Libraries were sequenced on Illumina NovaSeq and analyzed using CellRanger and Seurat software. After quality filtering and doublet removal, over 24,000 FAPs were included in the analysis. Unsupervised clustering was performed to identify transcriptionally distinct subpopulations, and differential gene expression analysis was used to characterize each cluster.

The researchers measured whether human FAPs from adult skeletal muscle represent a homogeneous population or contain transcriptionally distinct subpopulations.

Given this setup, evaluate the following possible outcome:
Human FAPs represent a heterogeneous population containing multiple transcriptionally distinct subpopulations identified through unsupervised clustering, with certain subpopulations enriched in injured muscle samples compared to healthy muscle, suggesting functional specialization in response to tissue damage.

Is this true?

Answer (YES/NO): YES